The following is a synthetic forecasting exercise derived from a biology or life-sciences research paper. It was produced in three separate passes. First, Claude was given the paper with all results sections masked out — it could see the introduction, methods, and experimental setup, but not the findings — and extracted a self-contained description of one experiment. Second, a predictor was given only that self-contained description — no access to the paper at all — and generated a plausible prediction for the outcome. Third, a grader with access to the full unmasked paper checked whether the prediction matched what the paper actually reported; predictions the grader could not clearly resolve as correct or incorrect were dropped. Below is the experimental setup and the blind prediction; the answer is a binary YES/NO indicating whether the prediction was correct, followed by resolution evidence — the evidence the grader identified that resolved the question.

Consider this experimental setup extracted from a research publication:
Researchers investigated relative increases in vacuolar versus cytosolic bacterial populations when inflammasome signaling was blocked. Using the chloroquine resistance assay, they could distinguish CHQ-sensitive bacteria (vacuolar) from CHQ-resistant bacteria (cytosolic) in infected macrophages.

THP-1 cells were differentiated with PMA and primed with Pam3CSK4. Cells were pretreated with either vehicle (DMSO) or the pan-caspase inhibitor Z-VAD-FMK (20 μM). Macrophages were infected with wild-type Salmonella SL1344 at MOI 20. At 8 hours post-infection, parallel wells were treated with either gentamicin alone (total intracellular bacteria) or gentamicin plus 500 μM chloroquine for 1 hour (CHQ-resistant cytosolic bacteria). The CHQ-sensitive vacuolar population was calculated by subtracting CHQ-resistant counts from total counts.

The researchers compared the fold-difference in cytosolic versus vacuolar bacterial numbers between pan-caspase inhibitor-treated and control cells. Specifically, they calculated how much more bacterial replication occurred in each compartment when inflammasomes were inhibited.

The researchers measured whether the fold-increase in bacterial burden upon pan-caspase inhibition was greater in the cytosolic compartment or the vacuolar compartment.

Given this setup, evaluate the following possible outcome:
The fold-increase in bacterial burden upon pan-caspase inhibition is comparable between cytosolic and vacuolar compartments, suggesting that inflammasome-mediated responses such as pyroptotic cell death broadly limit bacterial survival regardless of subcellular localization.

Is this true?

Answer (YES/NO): NO